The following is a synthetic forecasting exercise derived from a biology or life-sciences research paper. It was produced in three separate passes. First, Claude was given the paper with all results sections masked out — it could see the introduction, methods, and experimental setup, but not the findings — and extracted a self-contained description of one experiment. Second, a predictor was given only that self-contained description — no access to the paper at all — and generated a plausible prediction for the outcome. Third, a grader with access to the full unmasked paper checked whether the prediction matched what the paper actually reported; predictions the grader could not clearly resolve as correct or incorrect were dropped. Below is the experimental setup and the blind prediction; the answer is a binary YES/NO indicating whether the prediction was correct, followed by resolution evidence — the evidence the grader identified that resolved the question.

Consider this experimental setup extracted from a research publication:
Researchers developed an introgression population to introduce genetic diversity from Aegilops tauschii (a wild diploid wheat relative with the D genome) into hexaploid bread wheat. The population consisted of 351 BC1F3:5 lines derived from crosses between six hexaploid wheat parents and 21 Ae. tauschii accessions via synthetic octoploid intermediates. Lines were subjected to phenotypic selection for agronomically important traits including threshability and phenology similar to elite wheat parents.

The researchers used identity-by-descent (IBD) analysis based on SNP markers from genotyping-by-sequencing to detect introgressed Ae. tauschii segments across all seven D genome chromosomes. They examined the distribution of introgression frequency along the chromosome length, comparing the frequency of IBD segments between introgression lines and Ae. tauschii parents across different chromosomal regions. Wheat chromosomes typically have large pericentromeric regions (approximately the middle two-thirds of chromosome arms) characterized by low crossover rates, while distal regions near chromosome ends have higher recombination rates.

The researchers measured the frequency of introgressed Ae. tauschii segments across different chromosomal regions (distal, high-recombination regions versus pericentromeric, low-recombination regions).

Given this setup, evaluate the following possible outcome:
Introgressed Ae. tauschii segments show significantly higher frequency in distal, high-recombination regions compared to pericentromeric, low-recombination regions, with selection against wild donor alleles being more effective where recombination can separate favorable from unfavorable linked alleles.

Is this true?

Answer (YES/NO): YES